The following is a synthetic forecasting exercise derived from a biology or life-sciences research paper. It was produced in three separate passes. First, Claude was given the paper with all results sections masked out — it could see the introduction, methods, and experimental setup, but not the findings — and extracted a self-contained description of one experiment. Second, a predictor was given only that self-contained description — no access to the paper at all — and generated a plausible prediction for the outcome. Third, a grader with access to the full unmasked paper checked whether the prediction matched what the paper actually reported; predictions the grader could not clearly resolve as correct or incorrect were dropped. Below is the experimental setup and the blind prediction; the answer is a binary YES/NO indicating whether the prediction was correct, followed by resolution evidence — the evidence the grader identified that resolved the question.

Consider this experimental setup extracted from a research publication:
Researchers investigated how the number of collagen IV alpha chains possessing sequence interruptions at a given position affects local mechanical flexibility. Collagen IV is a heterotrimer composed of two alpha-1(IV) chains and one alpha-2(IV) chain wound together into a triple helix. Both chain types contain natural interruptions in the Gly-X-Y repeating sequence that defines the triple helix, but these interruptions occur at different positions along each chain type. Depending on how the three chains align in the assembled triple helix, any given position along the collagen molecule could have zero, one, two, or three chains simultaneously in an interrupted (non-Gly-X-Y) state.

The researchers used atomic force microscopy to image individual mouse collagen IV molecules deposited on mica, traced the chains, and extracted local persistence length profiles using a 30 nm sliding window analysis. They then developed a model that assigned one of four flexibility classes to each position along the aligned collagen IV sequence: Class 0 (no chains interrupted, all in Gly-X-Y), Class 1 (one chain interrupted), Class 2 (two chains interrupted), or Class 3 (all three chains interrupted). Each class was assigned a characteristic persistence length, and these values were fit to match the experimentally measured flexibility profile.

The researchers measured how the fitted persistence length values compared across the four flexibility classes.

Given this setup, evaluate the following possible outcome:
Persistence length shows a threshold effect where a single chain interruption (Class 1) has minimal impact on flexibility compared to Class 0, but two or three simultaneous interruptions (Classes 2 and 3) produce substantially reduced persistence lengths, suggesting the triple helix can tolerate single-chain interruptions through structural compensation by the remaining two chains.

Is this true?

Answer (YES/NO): NO